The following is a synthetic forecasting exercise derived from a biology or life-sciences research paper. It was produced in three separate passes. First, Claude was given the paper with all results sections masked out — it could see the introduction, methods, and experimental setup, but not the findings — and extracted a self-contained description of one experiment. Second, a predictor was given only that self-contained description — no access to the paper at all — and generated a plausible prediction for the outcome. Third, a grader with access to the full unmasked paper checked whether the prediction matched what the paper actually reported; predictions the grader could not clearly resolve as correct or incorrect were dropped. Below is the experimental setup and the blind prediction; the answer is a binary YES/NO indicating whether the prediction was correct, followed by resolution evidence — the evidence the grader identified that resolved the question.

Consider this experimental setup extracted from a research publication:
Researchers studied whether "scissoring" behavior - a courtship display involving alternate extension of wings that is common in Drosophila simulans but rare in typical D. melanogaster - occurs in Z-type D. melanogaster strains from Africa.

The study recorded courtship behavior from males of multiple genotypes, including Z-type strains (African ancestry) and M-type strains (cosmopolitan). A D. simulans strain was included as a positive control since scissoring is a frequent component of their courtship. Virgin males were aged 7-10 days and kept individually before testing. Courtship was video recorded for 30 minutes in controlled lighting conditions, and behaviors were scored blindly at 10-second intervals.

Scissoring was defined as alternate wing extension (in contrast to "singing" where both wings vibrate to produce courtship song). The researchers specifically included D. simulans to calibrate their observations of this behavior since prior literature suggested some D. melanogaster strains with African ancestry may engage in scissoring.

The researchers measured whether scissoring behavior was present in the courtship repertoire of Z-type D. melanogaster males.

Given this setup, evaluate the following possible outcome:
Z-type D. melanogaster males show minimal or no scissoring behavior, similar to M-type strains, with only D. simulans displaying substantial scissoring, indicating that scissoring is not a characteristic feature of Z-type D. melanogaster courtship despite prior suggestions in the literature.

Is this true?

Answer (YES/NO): NO